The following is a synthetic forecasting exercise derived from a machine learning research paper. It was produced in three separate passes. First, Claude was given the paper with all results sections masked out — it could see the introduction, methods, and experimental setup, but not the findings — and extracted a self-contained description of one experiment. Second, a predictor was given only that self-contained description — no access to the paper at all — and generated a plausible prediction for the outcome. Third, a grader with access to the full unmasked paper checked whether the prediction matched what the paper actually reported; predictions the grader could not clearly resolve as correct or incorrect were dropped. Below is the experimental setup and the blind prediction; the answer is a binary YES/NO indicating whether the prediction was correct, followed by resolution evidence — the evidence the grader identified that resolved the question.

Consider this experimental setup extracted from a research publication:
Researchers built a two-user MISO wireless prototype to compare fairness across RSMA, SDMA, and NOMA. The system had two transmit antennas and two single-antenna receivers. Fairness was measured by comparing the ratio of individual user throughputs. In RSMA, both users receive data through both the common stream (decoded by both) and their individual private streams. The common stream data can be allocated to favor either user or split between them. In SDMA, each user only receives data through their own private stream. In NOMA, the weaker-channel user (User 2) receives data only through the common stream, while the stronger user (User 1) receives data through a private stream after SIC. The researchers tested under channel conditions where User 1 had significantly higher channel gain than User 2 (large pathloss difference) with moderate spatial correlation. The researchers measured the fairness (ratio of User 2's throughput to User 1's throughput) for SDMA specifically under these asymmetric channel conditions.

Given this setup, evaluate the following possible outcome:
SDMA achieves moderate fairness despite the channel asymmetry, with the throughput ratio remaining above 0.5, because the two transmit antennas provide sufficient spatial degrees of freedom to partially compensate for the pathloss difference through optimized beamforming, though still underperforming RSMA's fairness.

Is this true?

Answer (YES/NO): NO